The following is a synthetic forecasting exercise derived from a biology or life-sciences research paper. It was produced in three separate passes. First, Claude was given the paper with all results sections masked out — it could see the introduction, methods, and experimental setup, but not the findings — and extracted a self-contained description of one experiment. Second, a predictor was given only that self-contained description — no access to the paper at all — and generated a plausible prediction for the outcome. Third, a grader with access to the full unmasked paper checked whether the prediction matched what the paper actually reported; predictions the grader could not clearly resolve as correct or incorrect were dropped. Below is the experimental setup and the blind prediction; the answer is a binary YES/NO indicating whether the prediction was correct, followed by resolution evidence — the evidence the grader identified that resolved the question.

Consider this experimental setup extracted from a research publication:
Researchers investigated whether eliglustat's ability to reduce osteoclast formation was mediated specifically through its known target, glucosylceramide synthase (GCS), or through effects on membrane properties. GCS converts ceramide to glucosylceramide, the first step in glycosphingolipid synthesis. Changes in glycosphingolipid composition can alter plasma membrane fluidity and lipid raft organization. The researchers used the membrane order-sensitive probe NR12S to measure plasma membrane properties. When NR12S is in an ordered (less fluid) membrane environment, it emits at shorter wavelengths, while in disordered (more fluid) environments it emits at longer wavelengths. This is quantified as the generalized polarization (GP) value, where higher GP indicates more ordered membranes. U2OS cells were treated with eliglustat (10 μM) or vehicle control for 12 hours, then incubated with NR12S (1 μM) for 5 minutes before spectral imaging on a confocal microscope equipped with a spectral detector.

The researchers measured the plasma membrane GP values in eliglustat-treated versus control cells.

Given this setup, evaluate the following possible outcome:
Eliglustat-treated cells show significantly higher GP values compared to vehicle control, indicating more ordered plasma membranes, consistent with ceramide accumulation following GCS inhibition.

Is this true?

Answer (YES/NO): NO